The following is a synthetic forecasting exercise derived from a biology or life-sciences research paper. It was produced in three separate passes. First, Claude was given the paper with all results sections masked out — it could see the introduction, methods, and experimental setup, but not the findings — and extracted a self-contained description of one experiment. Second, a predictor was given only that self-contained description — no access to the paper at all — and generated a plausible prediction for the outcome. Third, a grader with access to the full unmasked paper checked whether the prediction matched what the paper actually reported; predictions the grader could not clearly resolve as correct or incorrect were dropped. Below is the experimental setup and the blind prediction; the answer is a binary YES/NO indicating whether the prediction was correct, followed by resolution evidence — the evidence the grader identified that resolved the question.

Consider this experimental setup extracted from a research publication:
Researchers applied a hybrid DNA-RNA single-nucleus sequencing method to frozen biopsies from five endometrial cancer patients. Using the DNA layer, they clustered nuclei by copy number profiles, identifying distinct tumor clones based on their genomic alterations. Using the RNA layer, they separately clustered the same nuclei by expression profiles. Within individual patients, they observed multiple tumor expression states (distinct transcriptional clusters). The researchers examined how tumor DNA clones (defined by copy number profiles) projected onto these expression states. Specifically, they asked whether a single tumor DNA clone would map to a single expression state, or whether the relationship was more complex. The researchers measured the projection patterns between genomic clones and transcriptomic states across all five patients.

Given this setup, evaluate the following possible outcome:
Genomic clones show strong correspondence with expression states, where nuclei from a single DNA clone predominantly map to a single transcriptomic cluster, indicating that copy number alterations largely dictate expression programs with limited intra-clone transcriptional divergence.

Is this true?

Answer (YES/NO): NO